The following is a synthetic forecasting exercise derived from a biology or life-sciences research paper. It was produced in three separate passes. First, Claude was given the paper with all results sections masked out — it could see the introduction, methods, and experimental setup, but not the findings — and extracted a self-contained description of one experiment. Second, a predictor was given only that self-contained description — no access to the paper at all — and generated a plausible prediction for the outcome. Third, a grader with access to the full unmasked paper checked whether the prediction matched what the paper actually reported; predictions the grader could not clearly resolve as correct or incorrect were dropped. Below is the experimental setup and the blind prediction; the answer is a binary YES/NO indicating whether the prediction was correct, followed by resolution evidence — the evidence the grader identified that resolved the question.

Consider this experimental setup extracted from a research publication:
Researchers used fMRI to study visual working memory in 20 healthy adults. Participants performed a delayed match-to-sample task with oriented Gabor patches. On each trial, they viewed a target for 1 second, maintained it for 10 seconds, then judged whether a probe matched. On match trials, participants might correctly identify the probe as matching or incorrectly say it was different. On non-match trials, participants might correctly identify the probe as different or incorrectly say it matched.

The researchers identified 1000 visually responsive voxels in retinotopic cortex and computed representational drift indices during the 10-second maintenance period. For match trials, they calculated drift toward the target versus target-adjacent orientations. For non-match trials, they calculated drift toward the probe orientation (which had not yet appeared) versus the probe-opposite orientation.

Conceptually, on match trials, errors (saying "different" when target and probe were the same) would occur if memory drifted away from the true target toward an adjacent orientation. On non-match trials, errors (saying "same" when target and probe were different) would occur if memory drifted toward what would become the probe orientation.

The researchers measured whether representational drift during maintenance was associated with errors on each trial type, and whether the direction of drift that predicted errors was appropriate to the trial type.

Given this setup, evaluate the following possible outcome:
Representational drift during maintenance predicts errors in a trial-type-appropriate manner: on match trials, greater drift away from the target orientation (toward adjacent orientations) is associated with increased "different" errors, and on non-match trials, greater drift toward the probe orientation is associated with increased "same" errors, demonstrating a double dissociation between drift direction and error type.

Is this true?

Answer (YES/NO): YES